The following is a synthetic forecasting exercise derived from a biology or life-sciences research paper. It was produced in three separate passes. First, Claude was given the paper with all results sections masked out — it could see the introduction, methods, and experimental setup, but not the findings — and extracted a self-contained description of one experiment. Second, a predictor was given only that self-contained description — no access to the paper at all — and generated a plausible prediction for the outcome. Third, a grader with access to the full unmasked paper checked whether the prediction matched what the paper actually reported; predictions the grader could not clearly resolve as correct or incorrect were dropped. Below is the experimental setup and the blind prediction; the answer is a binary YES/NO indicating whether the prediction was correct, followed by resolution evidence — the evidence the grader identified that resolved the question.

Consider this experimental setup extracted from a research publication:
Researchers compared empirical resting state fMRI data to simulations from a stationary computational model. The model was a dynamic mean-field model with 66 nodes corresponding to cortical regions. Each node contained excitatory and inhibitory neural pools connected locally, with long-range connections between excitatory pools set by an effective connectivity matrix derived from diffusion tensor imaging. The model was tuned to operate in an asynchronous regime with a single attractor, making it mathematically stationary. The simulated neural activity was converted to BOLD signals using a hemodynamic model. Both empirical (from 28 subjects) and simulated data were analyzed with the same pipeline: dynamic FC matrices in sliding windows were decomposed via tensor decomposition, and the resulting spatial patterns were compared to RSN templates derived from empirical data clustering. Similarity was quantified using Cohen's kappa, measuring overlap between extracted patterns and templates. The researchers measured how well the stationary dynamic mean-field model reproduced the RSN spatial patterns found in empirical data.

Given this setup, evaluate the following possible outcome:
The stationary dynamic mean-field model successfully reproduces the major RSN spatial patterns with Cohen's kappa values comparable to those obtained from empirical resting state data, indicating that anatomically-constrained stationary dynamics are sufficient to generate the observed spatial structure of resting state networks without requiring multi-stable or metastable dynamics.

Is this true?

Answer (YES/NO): NO